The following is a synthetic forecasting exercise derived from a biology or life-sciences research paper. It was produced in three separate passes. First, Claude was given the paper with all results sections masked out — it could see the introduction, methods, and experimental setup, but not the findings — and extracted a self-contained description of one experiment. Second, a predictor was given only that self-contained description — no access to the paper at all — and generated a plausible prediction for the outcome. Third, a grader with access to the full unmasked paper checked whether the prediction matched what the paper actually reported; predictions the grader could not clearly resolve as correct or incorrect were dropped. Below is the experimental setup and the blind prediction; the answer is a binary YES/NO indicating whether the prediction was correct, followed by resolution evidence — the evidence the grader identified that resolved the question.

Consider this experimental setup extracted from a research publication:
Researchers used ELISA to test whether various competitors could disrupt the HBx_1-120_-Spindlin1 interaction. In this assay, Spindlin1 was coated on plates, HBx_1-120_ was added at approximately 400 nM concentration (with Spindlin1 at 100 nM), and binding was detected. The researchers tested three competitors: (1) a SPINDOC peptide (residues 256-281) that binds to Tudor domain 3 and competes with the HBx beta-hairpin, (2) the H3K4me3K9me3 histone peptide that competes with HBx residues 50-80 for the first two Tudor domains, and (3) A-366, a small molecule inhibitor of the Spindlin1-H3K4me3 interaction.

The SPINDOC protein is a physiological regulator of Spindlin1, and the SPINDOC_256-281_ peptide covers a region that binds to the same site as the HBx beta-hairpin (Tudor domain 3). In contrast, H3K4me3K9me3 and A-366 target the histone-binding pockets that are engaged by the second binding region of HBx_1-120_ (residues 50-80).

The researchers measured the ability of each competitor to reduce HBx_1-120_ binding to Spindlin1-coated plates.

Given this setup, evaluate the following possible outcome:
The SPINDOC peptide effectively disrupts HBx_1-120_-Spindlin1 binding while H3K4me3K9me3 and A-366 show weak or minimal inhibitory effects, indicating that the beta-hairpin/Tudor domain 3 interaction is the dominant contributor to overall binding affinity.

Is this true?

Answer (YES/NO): YES